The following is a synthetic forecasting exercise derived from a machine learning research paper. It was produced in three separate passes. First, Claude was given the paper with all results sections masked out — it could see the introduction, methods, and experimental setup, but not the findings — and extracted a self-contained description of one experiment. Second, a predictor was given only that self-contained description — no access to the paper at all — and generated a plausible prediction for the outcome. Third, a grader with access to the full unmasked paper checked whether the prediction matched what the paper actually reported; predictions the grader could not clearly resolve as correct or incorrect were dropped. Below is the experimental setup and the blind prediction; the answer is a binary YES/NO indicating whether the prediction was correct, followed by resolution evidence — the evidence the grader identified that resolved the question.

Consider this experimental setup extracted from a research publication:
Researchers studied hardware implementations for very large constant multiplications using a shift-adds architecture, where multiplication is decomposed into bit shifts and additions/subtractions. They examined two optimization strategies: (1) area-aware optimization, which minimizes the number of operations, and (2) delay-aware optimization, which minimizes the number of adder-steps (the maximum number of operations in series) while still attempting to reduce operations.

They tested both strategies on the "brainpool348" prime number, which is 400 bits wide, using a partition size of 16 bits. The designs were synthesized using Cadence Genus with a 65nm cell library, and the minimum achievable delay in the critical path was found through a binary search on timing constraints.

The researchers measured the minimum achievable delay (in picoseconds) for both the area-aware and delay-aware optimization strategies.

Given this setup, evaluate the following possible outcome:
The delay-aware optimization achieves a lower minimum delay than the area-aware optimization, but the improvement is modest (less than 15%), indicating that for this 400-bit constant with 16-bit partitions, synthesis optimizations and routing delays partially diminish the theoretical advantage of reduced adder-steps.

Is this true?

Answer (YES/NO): NO